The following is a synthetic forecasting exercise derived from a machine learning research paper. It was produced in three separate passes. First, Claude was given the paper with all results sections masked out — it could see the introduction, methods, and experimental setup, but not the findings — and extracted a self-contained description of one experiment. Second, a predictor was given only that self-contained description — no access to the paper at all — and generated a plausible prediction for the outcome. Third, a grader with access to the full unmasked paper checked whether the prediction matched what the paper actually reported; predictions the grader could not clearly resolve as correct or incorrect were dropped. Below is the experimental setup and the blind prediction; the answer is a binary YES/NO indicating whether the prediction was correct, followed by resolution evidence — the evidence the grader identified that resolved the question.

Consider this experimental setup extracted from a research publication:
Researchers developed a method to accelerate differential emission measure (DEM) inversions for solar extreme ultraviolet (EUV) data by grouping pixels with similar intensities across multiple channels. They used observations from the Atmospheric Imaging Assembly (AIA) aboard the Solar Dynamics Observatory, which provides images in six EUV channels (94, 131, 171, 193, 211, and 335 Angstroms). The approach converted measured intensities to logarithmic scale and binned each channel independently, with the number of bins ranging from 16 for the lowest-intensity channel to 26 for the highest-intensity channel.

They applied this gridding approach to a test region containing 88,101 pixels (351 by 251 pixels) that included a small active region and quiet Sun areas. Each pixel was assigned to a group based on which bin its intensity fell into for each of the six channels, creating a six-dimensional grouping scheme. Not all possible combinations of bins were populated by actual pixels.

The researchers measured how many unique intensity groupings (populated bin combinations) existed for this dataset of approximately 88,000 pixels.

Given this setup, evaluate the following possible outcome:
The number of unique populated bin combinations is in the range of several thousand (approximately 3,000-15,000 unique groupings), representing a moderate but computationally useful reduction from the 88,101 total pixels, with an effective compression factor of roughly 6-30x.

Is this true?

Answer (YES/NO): NO